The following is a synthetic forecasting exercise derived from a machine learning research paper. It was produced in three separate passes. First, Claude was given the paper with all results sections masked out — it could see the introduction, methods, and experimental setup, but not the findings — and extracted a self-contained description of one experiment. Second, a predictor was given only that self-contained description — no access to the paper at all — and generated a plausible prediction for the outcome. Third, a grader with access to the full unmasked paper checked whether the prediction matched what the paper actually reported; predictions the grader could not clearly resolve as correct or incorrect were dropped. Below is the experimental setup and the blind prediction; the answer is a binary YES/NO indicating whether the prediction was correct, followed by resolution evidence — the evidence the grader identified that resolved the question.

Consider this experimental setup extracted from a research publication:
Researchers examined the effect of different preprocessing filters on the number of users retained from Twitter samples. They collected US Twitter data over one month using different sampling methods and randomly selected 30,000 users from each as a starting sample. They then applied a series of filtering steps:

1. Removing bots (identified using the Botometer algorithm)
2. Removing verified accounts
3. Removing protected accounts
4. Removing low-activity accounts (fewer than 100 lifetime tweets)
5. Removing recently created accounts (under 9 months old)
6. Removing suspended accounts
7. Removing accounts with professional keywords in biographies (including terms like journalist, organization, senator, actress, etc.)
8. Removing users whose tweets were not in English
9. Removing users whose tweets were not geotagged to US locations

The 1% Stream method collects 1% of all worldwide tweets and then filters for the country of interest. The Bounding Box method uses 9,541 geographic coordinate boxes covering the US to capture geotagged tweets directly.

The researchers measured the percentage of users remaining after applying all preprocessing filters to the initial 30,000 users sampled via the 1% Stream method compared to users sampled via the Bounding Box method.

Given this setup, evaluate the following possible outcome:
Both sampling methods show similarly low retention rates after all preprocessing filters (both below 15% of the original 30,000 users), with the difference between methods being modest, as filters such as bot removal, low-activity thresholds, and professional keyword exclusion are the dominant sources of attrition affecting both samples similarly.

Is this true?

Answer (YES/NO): NO